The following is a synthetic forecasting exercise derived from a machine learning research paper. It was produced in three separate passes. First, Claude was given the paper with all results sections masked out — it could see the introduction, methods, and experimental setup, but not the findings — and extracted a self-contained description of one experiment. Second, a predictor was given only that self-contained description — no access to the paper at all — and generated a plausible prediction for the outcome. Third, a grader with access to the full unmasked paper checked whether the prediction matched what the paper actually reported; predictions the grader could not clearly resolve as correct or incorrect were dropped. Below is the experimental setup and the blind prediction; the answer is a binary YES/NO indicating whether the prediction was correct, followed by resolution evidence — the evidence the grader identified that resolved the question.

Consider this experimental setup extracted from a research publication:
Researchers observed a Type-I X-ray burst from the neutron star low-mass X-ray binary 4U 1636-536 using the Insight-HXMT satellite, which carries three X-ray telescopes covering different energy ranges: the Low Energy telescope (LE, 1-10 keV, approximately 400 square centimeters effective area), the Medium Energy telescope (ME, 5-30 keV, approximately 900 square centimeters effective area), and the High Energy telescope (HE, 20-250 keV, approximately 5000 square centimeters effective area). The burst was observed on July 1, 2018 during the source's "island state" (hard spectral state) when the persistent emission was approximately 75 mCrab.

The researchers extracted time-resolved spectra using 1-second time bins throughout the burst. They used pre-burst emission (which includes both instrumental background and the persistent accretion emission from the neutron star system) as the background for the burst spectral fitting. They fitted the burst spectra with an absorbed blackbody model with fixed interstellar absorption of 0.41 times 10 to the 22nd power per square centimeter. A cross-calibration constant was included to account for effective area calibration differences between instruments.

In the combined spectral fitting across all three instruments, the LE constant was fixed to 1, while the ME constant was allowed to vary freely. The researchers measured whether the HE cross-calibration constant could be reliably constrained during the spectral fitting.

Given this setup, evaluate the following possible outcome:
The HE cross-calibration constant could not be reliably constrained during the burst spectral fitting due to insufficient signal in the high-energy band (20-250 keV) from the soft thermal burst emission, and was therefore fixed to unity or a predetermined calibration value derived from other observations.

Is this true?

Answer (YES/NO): YES